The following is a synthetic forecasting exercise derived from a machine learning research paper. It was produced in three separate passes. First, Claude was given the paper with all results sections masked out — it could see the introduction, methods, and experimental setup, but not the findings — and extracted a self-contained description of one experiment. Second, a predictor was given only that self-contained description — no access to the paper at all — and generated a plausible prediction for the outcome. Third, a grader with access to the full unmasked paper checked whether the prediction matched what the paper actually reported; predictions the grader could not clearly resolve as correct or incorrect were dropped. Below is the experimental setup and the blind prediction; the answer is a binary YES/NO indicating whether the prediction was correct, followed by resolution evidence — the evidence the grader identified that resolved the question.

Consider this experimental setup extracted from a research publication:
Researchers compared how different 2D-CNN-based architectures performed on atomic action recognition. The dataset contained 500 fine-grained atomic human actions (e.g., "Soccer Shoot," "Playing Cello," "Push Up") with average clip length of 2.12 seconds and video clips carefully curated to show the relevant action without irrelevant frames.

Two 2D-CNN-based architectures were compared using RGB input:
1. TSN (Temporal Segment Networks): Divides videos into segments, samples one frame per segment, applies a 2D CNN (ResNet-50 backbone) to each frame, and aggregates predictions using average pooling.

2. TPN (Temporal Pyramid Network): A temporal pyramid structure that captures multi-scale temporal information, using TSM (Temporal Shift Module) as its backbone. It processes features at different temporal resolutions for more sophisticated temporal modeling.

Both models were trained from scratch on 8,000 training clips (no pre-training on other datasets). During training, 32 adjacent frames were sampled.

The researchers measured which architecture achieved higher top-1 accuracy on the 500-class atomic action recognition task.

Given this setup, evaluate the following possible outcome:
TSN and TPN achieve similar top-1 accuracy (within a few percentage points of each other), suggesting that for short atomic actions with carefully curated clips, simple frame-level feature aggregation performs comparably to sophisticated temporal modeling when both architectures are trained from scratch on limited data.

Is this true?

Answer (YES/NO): NO